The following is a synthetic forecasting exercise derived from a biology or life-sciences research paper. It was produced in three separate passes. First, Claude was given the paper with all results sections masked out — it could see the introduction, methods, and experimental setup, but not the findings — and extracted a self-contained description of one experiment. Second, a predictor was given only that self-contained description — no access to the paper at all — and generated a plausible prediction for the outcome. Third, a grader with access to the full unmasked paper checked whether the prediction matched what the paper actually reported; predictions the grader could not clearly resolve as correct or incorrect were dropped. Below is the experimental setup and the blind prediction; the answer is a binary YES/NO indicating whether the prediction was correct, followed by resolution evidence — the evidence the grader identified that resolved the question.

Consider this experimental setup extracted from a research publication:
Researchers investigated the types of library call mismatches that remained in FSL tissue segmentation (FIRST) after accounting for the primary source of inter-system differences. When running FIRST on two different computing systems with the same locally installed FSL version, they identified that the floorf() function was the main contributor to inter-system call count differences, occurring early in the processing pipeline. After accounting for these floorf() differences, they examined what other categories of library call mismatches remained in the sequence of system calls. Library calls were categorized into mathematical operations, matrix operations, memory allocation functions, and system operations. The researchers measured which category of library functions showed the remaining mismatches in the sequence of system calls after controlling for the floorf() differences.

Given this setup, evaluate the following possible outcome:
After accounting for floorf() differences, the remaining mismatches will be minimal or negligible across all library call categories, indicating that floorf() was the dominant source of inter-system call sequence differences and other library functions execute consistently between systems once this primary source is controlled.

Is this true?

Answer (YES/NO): NO